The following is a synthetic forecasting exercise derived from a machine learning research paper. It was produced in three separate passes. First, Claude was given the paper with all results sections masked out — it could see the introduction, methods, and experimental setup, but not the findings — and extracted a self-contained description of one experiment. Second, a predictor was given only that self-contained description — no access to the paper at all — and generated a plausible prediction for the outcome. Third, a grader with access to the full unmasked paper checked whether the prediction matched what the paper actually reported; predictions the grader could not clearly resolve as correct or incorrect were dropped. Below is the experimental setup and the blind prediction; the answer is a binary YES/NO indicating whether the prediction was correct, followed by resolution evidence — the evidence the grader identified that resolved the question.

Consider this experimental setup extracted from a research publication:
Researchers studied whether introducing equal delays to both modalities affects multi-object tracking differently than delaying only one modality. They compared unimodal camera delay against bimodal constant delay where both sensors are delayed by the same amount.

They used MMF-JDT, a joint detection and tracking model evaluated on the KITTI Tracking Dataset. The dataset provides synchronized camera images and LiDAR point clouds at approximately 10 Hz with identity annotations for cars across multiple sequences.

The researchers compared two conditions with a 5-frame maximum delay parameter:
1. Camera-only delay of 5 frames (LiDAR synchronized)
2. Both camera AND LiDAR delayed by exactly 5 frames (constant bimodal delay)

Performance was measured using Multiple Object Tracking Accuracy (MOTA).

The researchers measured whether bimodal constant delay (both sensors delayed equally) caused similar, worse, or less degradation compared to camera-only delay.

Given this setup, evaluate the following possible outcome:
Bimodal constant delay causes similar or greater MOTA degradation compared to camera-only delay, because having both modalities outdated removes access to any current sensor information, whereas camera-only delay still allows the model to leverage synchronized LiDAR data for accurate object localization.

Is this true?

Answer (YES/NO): NO